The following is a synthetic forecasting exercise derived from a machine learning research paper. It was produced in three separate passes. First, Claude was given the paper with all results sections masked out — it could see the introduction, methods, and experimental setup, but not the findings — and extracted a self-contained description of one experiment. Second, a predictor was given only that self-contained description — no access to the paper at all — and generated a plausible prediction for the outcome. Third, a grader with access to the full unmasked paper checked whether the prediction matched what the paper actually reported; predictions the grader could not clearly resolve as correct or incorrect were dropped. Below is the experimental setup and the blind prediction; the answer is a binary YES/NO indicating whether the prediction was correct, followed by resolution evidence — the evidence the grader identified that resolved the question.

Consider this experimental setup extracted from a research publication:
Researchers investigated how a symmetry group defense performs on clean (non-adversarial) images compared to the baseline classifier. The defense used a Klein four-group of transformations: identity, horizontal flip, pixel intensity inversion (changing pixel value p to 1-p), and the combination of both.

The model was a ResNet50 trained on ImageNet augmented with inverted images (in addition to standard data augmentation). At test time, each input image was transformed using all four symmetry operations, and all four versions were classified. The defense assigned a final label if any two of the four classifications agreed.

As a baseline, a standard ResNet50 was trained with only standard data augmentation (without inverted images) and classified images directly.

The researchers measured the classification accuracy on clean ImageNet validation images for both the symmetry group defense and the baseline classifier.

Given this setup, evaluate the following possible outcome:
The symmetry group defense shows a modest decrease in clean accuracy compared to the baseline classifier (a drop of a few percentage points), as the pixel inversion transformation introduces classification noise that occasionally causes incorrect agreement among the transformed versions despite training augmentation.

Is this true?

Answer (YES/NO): NO